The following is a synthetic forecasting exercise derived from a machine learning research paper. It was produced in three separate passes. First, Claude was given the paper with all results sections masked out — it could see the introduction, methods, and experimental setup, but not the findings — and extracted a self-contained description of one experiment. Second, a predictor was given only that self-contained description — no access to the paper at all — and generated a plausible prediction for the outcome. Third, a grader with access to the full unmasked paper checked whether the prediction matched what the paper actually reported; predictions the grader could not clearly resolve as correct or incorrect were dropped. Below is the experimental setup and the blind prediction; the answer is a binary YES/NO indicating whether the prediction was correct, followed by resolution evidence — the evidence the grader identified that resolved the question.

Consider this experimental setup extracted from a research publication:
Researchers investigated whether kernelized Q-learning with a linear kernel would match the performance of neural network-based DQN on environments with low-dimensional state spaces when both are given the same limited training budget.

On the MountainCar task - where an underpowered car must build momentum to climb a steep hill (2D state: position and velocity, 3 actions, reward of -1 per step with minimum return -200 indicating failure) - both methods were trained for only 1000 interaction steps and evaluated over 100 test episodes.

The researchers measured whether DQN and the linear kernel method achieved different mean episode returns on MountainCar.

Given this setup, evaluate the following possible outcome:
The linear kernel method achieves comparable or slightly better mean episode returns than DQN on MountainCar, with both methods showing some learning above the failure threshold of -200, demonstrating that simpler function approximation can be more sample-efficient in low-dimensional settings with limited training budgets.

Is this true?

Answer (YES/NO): NO